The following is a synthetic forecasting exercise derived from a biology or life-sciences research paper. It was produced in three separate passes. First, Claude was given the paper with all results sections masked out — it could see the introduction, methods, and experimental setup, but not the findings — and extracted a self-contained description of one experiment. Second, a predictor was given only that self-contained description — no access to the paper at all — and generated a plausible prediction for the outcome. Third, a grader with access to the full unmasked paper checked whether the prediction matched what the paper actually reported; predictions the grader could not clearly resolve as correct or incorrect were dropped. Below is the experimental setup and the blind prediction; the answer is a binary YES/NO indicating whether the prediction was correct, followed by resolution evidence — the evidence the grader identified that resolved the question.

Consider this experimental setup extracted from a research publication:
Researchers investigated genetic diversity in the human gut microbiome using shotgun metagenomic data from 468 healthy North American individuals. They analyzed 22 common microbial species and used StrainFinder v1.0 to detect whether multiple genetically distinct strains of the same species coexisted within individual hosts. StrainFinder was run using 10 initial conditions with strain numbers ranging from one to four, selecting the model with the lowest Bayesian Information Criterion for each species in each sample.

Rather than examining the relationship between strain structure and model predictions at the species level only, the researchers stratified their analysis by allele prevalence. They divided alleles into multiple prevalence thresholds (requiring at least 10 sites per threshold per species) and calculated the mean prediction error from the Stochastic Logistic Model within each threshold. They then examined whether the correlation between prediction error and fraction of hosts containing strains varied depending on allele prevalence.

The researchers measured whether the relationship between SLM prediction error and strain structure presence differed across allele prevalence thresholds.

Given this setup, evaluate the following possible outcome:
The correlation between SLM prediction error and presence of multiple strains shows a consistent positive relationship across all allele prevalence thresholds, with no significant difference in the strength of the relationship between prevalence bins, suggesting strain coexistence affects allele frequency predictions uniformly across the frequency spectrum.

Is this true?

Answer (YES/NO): NO